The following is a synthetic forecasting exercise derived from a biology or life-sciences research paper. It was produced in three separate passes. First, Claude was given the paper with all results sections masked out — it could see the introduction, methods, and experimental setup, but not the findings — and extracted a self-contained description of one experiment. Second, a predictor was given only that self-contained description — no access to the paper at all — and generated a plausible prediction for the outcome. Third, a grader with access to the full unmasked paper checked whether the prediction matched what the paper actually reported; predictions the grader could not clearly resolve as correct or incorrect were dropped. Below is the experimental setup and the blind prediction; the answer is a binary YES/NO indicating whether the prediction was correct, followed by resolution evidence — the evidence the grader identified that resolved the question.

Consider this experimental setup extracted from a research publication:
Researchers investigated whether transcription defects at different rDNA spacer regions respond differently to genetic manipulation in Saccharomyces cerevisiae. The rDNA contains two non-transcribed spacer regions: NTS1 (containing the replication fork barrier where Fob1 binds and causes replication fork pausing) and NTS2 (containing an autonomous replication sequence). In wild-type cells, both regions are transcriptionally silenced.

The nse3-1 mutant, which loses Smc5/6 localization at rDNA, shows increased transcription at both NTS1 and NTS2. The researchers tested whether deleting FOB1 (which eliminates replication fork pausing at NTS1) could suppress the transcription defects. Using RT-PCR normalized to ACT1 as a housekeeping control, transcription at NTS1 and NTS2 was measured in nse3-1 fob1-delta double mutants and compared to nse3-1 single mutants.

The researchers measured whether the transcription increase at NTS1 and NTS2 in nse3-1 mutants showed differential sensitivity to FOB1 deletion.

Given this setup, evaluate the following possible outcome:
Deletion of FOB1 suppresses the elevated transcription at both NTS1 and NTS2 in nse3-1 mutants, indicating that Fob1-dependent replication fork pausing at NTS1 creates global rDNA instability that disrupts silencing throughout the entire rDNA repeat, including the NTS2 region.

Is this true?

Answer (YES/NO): NO